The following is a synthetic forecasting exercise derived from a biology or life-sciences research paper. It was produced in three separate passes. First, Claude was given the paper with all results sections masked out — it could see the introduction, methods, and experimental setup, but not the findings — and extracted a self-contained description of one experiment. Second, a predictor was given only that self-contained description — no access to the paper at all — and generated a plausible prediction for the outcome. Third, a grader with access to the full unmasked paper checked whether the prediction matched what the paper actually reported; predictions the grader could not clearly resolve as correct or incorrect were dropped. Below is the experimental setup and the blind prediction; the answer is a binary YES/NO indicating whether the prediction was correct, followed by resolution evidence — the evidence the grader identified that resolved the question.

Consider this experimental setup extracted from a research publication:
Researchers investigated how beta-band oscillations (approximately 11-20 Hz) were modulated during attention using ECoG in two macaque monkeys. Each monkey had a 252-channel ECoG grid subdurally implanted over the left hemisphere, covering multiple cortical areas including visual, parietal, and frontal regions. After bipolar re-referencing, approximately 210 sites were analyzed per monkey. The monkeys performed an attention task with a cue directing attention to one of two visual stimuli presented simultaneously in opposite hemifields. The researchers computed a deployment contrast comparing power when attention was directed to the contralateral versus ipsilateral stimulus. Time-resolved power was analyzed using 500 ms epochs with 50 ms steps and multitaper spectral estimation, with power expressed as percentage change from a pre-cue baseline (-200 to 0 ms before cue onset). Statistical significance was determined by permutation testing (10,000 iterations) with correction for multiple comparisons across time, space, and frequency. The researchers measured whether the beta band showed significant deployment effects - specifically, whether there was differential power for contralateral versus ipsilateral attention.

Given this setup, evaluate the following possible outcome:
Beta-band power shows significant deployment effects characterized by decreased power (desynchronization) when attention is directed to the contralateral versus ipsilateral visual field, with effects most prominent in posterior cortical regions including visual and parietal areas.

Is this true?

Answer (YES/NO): NO